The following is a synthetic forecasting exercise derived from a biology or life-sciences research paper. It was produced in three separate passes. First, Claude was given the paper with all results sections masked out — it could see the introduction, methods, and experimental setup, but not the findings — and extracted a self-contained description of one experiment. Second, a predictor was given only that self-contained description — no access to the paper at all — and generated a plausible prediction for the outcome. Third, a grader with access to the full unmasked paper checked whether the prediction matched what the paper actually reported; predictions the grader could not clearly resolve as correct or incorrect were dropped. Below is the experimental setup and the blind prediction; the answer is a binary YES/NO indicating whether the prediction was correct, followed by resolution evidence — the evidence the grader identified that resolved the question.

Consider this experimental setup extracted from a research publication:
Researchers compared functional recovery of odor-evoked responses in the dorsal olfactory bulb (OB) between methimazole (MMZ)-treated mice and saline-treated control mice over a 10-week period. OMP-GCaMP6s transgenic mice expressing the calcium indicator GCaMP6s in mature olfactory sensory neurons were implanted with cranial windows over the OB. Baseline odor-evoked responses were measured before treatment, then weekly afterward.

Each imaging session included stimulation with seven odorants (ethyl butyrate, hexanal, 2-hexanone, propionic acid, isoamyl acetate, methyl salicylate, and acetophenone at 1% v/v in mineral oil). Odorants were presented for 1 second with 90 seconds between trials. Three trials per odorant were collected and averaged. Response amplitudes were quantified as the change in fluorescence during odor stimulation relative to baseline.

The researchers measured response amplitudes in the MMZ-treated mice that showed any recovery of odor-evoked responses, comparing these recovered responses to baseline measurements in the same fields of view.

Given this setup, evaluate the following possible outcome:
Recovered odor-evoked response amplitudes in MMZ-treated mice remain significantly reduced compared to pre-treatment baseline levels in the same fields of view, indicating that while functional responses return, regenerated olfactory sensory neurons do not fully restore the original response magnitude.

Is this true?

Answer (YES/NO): YES